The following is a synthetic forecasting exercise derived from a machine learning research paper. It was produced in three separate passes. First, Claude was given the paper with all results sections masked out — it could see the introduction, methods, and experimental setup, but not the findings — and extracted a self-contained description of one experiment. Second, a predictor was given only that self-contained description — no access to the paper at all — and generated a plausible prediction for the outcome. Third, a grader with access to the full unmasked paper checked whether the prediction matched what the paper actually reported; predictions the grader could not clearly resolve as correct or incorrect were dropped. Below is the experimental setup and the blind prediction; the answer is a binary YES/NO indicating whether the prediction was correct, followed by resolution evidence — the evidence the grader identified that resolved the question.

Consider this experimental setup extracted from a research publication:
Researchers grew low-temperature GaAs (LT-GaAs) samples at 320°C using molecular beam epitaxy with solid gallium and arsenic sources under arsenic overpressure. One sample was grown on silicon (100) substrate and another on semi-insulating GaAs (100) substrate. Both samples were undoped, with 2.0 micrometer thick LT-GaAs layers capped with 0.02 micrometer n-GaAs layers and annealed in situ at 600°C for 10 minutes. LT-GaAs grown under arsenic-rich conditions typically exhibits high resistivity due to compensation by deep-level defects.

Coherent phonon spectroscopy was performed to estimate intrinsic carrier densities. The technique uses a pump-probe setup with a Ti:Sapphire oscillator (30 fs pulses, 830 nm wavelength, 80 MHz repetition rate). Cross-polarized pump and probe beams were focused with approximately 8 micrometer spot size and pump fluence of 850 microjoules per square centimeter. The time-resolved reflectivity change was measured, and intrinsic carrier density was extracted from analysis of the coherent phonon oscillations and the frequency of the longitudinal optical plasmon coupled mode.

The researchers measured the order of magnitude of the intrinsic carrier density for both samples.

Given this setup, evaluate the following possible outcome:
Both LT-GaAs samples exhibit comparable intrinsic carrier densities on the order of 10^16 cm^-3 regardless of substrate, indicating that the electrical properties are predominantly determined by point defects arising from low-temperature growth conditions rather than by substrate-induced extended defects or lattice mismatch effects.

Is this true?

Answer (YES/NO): NO